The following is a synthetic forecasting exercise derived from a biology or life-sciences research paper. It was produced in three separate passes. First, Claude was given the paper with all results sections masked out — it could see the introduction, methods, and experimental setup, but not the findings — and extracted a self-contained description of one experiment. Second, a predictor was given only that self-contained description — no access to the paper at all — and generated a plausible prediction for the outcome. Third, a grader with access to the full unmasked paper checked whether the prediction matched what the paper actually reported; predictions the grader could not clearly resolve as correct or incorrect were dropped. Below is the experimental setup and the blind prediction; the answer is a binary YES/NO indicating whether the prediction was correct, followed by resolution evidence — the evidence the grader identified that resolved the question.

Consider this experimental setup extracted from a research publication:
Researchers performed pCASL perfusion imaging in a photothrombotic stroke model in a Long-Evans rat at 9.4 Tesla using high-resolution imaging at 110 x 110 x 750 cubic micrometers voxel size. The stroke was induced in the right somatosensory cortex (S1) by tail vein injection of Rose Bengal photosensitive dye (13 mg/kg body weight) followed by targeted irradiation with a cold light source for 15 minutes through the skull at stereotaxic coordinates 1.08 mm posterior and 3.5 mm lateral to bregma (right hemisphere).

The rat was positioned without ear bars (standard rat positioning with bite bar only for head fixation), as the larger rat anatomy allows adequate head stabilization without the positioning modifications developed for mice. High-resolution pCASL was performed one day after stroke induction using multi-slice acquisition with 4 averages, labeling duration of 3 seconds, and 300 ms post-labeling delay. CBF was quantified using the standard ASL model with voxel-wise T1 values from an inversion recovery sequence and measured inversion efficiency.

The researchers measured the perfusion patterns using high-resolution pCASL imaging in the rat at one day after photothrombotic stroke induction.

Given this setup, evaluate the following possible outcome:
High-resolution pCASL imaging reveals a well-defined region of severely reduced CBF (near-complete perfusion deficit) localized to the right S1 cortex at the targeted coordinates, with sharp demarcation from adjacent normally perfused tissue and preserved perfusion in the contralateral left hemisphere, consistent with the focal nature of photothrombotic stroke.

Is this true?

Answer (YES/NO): NO